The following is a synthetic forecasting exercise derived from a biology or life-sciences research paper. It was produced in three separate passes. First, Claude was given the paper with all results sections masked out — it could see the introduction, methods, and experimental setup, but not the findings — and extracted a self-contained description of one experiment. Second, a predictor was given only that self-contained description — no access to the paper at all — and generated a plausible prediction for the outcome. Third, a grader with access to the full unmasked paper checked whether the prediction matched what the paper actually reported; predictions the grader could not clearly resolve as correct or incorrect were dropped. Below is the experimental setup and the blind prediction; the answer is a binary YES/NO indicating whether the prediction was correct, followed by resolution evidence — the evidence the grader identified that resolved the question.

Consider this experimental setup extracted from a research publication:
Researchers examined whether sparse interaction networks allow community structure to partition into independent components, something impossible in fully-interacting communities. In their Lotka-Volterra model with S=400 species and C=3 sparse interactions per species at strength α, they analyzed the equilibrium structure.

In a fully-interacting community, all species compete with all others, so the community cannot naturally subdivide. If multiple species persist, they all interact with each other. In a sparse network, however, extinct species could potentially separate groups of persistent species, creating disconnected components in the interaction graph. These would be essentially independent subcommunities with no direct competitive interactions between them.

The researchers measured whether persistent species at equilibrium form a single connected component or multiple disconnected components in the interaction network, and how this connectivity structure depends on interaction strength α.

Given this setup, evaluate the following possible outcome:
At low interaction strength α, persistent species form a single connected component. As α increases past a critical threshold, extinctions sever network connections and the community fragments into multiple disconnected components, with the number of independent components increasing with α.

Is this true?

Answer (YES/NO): YES